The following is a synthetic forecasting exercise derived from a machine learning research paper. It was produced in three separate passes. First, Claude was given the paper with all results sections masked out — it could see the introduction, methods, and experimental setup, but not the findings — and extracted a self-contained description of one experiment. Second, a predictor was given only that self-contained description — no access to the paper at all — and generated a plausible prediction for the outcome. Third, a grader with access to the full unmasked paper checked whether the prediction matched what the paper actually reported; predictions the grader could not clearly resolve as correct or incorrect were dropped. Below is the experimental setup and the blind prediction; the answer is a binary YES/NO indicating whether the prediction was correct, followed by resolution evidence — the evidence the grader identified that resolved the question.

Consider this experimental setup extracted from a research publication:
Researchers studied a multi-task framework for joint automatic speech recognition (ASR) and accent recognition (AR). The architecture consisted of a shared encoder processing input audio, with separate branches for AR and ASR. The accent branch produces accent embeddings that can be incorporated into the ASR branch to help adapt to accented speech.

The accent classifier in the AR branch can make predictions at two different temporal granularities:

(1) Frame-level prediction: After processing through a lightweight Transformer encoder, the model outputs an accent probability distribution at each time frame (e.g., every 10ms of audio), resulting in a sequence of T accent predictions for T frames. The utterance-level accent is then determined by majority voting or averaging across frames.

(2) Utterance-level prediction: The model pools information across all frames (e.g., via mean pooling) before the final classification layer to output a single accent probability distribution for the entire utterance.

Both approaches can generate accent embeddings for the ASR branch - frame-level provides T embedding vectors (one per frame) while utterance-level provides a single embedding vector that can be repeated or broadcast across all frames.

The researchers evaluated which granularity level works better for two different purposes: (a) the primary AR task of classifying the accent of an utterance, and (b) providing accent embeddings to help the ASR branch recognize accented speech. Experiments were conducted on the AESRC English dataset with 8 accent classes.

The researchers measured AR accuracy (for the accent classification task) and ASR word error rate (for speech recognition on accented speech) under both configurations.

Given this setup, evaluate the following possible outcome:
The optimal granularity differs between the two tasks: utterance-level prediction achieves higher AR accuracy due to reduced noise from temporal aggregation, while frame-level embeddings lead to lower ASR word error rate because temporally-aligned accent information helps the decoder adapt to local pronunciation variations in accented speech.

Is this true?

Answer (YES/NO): NO